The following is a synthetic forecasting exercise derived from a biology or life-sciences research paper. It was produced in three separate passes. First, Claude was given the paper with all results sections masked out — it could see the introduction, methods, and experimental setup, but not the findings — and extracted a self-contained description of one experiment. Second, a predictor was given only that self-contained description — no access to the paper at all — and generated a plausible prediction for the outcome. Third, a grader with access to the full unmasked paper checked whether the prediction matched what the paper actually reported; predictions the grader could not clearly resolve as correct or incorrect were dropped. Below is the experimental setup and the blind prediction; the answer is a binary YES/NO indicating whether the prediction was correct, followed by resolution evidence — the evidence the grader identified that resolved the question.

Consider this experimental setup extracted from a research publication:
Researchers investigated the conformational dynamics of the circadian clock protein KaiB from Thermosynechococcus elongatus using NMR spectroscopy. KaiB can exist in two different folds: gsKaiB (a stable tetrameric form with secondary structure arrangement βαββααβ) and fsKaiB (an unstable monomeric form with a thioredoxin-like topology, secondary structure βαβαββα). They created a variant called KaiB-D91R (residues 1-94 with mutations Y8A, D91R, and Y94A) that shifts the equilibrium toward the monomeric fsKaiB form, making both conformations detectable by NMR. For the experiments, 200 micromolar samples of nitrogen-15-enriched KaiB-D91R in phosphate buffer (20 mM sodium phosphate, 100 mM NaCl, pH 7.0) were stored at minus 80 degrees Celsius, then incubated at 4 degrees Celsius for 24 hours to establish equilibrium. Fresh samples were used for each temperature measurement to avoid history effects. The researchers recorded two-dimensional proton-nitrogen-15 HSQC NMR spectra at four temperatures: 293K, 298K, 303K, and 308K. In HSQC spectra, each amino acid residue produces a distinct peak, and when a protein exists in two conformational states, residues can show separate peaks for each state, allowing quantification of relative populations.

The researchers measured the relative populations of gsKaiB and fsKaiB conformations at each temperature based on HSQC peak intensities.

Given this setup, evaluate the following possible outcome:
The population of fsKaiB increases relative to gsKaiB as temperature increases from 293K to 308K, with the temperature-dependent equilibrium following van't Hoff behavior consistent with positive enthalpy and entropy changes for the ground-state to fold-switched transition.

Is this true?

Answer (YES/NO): NO